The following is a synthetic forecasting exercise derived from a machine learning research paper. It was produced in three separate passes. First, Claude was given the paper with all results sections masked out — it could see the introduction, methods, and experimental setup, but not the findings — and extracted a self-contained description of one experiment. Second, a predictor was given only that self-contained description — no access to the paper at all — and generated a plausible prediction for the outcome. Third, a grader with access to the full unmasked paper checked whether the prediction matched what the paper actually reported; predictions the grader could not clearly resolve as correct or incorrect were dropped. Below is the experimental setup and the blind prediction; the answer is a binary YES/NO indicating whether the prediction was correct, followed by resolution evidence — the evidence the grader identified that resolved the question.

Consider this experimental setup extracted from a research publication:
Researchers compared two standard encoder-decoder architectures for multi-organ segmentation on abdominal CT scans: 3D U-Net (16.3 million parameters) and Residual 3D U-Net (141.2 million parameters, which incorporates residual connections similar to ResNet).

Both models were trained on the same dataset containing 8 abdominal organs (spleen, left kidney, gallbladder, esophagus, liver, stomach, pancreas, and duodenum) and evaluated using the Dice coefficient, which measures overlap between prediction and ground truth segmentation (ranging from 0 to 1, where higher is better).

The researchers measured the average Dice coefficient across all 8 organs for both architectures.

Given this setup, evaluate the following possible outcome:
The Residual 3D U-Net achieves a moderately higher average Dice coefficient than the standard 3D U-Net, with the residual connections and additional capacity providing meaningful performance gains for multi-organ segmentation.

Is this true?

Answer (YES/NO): NO